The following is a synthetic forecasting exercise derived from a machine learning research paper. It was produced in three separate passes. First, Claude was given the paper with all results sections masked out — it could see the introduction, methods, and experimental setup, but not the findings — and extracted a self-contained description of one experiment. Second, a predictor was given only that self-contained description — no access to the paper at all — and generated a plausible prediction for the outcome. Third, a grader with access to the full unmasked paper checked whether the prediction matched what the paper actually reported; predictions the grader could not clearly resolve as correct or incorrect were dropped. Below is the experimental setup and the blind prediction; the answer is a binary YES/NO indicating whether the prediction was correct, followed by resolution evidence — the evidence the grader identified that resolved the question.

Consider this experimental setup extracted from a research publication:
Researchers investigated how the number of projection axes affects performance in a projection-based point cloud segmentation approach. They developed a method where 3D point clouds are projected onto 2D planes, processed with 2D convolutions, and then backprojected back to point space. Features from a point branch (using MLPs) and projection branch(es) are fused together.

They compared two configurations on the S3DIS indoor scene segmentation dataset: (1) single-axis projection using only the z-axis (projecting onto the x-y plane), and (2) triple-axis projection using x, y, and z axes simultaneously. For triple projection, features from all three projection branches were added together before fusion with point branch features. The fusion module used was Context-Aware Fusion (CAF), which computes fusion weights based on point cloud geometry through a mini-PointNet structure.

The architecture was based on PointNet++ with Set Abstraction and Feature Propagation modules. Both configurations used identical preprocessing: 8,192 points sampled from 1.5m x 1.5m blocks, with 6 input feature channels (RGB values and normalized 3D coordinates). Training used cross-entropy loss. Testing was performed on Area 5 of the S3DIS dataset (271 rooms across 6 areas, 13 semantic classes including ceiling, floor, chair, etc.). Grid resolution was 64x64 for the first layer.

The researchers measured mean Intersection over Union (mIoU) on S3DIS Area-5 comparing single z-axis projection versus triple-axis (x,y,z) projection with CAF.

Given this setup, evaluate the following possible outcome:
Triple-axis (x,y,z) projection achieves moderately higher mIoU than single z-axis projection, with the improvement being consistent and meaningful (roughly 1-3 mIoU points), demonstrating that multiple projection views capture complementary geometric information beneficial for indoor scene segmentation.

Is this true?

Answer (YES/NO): YES